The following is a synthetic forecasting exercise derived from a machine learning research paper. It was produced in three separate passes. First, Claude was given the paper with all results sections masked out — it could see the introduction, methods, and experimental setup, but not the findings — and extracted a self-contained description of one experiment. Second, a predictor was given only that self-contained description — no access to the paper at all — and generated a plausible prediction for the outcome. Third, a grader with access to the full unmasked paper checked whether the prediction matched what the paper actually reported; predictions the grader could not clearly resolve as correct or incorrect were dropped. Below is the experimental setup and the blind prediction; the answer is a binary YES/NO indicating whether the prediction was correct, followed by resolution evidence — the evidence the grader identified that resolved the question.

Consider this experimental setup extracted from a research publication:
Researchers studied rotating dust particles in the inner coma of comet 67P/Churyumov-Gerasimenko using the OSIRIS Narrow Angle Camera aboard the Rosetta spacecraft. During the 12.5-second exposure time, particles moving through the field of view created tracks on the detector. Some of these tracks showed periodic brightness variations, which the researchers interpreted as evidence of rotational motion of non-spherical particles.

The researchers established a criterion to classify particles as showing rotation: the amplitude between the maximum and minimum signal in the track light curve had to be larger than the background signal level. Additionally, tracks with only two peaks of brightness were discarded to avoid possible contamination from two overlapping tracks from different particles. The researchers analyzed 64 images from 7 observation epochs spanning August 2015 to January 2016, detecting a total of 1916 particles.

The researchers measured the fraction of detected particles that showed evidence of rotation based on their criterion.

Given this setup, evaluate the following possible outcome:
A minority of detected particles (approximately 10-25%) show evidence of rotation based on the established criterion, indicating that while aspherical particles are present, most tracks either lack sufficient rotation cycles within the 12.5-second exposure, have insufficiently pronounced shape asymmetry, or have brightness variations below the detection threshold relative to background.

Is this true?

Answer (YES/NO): YES